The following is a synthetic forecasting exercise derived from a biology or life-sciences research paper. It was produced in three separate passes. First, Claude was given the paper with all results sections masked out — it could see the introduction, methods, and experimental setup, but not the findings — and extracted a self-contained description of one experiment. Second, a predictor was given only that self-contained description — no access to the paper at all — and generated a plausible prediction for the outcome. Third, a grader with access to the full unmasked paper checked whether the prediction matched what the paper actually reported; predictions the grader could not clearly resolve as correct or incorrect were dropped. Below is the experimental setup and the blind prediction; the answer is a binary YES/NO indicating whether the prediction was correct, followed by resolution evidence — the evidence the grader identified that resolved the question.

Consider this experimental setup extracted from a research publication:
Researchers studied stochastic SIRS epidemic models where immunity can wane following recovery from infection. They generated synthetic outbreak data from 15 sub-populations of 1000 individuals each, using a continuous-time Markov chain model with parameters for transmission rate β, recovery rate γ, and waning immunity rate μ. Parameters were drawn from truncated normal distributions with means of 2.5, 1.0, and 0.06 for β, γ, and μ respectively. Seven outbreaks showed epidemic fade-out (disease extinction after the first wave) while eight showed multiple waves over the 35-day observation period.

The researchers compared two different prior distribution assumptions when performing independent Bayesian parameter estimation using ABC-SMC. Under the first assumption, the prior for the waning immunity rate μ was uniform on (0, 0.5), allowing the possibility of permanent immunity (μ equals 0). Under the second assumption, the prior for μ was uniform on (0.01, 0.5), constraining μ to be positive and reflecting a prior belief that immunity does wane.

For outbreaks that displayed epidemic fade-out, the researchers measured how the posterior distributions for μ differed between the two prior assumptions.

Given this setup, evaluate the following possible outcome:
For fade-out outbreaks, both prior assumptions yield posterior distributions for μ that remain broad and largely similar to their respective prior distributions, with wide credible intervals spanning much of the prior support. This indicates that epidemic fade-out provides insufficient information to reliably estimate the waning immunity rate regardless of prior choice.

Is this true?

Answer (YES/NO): NO